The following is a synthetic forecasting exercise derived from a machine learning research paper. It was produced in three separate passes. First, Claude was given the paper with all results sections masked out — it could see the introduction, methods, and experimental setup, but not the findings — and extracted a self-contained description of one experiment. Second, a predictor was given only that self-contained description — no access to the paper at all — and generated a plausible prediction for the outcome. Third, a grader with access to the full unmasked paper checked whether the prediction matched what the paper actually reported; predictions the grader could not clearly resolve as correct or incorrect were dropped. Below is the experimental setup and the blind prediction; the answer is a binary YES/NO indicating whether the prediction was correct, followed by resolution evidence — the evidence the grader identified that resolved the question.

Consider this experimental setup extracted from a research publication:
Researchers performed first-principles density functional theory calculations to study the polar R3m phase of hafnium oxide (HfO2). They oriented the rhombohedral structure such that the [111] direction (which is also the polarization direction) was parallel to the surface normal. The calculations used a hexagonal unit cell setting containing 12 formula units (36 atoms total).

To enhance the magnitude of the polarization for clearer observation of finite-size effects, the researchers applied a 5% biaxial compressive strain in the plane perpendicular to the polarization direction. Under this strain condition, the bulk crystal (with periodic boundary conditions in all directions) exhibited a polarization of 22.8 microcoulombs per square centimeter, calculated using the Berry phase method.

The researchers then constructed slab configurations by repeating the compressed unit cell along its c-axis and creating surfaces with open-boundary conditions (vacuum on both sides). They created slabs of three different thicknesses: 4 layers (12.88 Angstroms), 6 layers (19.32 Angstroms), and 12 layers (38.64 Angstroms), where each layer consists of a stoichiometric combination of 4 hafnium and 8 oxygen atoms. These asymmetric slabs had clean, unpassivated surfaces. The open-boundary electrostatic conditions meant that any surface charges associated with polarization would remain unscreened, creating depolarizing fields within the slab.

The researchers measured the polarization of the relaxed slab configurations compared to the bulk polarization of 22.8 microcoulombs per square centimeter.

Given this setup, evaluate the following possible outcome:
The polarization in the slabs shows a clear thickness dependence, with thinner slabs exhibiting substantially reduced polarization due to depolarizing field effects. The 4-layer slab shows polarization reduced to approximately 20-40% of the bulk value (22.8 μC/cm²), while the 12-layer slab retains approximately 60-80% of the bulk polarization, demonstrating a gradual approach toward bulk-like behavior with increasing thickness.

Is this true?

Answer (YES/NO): NO